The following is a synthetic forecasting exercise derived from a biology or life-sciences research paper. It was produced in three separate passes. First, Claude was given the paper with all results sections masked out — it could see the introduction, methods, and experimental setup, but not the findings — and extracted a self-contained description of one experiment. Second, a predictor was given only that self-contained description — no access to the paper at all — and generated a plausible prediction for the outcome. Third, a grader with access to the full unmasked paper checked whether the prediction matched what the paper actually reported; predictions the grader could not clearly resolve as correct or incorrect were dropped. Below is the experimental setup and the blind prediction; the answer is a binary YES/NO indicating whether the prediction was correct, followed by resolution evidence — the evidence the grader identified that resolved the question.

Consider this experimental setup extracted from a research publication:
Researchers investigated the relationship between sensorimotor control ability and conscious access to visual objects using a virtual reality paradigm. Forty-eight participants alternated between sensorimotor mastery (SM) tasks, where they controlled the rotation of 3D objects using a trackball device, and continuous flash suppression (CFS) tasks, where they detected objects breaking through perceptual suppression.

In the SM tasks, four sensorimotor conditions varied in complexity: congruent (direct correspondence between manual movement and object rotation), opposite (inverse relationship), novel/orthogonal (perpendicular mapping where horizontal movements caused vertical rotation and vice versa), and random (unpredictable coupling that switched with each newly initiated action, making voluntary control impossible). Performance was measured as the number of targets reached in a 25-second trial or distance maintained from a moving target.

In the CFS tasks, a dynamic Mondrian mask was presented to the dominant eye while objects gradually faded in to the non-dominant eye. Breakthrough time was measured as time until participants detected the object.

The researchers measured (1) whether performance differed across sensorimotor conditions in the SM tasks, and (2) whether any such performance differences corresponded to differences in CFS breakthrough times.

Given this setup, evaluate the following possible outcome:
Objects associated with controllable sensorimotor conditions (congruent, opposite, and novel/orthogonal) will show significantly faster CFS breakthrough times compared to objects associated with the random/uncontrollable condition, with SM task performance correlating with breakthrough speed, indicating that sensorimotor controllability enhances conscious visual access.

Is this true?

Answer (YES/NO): NO